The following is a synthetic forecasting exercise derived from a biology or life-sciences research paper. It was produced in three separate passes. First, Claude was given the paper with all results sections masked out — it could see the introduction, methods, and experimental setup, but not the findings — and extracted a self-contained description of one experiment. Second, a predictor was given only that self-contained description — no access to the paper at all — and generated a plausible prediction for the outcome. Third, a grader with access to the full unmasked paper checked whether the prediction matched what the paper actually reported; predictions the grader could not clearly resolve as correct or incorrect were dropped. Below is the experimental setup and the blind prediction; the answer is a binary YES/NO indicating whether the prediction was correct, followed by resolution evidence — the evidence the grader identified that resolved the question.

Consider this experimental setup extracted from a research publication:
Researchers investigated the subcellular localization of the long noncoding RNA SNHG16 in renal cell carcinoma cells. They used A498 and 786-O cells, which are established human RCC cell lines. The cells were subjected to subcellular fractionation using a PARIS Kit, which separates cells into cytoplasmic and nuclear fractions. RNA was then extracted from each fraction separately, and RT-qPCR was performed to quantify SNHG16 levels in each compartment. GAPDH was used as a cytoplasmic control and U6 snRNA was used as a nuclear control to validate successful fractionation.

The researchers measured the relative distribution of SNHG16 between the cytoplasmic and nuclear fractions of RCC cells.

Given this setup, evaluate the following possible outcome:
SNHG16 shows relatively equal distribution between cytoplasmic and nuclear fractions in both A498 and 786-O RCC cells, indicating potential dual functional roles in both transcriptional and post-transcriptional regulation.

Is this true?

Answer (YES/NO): NO